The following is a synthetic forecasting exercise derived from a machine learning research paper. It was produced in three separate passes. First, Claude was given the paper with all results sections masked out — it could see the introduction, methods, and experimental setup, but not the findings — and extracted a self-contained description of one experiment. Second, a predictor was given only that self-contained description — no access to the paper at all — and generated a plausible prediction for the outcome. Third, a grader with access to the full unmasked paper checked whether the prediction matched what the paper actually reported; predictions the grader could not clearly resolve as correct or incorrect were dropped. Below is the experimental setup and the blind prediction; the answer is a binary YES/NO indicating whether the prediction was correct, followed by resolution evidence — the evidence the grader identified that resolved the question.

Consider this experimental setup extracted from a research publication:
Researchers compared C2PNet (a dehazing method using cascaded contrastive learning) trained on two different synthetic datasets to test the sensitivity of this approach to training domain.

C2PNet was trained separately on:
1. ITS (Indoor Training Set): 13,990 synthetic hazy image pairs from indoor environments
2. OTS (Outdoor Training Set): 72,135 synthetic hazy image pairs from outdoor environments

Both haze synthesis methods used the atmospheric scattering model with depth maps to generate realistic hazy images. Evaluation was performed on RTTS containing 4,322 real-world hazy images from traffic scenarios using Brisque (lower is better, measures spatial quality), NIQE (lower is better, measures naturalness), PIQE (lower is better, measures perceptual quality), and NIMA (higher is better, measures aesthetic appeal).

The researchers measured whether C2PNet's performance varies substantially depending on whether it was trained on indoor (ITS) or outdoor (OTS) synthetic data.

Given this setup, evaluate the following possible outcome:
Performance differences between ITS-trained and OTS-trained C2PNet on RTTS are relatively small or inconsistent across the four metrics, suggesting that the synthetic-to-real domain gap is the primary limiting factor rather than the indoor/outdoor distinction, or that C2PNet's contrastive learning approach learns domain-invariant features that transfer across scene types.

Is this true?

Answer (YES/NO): YES